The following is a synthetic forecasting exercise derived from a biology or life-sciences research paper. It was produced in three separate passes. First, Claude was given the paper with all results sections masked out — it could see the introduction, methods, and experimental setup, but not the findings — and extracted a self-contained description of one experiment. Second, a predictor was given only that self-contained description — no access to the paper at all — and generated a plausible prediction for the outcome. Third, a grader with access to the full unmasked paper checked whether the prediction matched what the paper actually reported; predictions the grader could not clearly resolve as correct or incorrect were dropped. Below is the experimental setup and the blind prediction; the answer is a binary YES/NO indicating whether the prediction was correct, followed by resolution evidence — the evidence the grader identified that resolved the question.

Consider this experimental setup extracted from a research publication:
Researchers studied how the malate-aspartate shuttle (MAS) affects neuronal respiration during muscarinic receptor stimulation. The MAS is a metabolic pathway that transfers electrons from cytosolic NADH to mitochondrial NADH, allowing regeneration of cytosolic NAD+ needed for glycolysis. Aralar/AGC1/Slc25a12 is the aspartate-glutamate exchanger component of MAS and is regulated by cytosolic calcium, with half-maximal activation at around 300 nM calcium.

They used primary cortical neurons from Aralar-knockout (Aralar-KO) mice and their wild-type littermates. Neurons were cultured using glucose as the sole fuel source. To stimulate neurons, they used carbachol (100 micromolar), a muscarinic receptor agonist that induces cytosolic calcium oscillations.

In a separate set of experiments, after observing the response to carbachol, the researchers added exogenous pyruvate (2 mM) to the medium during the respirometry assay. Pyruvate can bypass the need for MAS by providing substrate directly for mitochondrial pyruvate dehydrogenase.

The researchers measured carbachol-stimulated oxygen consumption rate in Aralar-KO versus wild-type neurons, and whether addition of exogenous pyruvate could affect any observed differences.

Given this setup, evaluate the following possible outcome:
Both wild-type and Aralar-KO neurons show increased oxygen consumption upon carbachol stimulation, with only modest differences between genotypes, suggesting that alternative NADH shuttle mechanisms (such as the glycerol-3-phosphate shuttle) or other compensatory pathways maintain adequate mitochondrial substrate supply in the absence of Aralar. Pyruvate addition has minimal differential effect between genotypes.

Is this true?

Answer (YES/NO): NO